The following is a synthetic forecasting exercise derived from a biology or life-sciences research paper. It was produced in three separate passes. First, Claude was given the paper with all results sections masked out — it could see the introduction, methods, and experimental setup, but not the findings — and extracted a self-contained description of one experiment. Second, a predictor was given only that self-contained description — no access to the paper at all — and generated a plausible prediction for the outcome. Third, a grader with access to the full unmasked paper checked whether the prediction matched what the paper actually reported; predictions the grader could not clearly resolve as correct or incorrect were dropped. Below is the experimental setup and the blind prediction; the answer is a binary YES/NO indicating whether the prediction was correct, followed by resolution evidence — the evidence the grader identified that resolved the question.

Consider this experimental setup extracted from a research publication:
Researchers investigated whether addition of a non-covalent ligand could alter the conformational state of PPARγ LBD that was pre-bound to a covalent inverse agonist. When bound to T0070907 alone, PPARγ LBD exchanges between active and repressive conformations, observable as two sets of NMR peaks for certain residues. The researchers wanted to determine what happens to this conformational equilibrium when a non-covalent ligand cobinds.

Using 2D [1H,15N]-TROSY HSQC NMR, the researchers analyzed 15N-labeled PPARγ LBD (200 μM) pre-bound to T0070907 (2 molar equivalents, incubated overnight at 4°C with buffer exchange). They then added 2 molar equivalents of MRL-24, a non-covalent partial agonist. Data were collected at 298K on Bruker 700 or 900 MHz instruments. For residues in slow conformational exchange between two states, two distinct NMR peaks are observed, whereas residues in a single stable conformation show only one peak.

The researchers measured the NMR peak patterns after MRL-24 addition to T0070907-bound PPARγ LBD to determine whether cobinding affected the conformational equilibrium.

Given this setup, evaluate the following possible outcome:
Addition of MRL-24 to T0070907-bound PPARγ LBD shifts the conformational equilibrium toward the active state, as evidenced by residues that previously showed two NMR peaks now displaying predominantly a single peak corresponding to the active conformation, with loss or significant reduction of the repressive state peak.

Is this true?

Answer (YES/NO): YES